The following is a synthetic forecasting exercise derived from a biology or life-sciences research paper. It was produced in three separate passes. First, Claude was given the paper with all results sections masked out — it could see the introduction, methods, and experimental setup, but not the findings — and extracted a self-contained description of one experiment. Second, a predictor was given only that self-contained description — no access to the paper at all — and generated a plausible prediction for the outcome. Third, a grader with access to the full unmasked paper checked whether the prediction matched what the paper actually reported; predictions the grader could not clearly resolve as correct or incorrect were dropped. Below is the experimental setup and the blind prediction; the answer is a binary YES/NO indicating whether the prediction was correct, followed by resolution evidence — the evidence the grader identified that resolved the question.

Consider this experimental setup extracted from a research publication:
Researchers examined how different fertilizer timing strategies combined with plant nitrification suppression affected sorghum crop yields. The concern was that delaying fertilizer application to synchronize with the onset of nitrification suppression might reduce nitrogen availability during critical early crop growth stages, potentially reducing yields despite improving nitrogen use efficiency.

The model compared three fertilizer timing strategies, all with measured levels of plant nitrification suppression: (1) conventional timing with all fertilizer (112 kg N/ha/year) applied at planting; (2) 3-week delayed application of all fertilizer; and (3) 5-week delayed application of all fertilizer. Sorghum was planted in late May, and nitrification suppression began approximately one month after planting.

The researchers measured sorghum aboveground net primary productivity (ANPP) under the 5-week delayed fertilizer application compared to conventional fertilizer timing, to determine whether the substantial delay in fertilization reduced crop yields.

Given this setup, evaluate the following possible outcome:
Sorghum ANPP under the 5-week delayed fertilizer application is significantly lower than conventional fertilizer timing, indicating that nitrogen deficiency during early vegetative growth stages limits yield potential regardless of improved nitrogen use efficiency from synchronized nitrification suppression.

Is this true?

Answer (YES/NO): NO